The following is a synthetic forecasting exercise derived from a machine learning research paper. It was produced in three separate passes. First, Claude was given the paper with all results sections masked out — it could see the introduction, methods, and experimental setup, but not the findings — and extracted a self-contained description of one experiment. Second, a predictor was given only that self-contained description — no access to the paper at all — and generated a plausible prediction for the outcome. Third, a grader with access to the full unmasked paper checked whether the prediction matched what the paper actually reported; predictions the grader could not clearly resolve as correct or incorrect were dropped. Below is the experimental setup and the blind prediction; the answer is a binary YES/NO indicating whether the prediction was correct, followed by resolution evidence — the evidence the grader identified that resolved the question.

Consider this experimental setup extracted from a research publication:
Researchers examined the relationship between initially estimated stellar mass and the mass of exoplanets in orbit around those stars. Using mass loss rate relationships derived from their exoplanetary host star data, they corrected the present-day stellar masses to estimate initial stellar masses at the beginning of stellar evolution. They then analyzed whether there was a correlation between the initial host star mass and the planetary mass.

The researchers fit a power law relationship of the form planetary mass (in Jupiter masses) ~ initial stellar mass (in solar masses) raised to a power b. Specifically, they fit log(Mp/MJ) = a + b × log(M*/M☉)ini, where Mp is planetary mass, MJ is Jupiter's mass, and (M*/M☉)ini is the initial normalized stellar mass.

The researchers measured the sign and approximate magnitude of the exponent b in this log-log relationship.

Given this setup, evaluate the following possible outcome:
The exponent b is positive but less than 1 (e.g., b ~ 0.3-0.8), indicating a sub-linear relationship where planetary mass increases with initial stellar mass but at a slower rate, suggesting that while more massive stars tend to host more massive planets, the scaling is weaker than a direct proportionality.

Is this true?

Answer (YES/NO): NO